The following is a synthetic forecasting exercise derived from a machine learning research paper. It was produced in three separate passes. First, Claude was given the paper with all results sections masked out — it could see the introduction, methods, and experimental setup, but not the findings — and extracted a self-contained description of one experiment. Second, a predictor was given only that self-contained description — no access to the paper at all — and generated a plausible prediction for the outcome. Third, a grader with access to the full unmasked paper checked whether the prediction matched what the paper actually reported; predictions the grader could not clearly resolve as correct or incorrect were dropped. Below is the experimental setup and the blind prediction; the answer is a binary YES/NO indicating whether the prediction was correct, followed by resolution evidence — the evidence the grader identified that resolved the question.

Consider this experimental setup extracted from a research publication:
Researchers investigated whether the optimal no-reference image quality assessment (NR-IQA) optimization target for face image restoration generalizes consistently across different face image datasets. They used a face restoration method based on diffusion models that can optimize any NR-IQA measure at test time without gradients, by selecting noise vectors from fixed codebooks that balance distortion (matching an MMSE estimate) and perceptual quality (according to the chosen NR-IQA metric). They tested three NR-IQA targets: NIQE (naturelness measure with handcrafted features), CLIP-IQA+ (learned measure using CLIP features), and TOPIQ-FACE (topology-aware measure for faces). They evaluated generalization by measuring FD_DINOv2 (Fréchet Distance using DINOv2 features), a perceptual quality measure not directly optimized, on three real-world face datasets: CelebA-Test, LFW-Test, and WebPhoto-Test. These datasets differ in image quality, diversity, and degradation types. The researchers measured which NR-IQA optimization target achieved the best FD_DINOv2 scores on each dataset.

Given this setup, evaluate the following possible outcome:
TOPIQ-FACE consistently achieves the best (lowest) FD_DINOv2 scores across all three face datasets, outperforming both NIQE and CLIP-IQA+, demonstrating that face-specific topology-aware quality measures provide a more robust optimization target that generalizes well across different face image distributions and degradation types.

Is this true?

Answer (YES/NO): NO